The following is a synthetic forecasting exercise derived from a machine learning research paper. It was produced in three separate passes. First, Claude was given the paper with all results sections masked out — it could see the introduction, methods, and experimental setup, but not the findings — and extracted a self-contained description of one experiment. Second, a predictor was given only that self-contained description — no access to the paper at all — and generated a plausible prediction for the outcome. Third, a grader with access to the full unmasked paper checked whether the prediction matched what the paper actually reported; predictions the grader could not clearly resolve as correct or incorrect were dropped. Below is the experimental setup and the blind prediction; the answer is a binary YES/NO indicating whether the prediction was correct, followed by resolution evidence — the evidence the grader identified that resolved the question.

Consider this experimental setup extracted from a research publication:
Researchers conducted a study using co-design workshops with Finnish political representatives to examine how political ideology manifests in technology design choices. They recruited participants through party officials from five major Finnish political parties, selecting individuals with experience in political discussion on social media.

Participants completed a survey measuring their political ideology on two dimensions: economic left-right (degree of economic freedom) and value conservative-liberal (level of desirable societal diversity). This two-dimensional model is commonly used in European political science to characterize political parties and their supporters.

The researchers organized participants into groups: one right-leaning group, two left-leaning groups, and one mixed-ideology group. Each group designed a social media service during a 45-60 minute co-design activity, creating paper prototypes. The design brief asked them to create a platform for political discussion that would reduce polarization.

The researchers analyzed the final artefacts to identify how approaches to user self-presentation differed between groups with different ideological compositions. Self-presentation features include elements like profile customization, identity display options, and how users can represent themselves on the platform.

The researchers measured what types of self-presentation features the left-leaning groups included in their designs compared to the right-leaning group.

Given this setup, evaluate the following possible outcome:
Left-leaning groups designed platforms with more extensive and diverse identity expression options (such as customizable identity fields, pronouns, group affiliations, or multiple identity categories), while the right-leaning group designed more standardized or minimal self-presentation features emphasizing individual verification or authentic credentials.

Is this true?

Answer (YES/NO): YES